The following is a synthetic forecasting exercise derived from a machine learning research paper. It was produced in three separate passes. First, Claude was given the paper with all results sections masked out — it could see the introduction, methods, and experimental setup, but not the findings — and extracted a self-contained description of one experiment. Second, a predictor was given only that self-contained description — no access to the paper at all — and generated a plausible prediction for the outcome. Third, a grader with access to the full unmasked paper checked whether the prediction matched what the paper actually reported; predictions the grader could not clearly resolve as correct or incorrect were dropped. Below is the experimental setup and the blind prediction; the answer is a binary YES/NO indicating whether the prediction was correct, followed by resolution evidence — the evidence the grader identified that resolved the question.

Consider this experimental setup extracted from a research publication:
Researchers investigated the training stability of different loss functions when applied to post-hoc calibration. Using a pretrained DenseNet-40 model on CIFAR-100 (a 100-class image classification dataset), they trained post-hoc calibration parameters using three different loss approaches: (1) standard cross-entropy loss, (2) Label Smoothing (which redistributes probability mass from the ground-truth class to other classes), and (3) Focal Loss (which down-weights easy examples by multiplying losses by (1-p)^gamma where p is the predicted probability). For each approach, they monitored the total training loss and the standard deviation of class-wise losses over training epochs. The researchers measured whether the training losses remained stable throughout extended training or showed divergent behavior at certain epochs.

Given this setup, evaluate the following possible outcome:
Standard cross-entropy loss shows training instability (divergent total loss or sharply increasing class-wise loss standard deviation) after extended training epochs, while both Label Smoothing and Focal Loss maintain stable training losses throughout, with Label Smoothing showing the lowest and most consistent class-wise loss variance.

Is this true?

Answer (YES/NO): NO